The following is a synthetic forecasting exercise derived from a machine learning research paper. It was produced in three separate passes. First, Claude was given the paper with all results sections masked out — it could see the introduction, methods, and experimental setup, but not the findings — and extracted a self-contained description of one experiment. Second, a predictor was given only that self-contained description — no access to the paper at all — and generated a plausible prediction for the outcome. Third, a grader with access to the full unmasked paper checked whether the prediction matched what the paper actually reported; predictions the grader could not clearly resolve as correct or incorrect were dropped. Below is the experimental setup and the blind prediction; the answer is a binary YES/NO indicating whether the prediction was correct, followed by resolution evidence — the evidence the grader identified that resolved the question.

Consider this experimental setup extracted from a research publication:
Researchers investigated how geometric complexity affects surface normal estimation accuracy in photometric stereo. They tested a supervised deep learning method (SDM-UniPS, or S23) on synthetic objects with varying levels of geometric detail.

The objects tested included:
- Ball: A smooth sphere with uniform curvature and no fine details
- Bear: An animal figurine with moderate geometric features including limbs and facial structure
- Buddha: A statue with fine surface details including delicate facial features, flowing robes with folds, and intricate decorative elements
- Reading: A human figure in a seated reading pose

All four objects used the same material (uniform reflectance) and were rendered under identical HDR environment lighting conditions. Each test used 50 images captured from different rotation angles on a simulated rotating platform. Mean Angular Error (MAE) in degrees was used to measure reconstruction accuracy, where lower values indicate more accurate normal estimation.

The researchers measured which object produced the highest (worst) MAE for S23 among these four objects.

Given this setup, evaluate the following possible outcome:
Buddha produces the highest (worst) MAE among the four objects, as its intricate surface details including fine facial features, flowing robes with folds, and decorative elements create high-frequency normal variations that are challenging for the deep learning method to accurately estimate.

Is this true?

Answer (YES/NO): YES